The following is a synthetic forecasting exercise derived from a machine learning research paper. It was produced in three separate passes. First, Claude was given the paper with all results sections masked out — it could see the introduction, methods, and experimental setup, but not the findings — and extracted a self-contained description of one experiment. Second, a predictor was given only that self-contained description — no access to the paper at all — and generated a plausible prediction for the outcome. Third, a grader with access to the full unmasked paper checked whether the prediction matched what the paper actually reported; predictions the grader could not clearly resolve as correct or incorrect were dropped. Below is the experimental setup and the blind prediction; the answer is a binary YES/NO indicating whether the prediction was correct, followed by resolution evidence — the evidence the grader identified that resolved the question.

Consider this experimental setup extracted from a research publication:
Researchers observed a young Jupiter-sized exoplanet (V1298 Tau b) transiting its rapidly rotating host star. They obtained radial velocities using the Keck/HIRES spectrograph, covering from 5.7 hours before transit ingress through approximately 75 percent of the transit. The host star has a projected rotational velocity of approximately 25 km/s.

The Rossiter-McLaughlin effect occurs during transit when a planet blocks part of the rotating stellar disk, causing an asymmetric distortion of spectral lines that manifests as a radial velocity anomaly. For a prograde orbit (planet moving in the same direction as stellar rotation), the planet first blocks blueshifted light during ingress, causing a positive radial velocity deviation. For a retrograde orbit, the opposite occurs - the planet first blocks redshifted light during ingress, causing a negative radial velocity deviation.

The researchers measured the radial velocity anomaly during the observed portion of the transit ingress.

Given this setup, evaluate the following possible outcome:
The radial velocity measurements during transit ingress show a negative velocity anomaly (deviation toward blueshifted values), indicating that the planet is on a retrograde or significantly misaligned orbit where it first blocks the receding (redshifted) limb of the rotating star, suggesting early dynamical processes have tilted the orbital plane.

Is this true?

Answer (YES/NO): NO